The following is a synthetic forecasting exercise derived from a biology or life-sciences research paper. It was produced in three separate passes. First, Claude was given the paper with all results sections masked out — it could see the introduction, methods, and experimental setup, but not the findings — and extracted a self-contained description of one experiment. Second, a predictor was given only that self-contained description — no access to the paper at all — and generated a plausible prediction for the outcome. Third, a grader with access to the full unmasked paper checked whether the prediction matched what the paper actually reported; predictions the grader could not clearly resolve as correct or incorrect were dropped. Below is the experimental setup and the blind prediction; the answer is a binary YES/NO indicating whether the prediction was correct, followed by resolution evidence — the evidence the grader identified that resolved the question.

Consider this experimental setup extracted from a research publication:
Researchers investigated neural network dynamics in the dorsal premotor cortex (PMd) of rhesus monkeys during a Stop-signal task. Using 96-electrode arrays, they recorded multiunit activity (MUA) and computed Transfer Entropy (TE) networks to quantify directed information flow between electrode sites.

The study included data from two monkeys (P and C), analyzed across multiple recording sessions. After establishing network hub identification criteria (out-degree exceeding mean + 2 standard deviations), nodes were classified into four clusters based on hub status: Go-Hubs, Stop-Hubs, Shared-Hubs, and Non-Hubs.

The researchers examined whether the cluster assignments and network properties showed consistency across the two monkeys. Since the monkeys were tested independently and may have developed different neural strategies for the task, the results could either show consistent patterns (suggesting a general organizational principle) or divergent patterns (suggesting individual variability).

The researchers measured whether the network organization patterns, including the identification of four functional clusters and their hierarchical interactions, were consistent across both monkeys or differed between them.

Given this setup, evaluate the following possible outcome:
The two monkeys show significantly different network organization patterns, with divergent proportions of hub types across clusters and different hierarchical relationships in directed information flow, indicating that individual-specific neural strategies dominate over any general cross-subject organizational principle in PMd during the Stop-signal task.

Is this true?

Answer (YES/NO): NO